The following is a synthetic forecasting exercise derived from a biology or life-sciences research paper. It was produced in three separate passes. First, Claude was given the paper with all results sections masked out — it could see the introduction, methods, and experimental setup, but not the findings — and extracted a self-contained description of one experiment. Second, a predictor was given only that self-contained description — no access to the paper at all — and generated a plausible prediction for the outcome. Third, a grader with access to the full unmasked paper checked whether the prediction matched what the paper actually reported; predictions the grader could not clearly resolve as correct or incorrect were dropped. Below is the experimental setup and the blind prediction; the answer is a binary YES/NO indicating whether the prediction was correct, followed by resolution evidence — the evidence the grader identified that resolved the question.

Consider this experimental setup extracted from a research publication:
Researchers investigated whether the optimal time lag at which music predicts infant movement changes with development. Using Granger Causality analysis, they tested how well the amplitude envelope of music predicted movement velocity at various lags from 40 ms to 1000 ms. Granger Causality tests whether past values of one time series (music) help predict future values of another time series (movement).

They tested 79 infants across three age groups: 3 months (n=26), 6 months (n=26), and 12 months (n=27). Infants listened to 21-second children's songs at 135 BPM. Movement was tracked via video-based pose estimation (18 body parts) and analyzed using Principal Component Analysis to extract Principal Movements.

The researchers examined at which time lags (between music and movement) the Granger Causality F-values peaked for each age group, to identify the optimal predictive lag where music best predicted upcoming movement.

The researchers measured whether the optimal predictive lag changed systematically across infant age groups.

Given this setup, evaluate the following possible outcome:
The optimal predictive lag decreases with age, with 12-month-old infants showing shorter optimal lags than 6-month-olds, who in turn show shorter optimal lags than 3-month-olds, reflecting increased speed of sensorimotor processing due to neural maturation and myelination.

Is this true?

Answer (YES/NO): NO